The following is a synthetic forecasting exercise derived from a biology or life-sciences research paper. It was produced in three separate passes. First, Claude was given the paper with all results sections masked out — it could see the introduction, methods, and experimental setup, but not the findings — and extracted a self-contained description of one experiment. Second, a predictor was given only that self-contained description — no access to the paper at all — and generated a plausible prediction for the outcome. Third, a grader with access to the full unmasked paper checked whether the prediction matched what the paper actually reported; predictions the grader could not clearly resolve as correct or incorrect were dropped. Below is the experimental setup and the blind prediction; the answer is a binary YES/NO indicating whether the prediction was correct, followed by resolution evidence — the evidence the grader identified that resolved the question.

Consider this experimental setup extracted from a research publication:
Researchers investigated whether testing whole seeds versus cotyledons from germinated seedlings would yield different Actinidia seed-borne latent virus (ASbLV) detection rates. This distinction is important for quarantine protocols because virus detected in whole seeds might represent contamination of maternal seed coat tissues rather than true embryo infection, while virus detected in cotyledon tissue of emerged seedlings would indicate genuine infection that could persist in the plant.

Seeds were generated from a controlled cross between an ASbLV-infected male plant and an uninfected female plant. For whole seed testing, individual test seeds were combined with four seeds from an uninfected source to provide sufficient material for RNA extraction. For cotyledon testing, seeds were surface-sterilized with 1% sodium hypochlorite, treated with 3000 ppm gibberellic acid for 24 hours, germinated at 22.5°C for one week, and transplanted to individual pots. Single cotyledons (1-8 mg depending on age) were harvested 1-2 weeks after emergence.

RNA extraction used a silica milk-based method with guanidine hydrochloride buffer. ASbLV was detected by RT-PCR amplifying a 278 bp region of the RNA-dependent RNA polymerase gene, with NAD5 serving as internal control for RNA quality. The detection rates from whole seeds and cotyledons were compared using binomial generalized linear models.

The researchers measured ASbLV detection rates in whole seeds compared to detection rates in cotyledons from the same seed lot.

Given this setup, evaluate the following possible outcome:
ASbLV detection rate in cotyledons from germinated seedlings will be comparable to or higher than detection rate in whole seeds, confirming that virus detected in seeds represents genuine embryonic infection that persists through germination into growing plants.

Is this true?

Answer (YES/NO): NO